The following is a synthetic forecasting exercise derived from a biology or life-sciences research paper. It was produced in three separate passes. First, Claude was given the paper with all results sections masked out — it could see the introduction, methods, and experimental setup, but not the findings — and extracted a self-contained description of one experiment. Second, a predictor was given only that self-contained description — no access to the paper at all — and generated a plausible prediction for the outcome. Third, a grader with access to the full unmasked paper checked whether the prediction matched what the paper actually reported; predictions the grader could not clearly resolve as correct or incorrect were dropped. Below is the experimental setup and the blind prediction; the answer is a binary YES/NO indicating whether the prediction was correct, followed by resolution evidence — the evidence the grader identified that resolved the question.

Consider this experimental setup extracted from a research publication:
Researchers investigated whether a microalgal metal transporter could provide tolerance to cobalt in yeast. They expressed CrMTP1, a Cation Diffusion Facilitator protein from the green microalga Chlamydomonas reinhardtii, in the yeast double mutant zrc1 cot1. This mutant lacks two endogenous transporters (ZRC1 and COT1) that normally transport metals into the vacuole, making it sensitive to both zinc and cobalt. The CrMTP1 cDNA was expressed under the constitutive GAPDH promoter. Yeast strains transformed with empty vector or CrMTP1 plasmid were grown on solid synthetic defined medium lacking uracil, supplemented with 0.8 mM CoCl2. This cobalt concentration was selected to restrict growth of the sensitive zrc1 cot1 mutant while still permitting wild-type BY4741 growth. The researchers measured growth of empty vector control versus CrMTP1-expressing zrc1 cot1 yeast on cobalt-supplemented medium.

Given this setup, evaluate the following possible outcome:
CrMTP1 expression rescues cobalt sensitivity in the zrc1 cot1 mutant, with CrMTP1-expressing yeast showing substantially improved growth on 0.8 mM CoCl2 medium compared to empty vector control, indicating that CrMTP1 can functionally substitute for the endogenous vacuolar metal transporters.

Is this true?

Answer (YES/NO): YES